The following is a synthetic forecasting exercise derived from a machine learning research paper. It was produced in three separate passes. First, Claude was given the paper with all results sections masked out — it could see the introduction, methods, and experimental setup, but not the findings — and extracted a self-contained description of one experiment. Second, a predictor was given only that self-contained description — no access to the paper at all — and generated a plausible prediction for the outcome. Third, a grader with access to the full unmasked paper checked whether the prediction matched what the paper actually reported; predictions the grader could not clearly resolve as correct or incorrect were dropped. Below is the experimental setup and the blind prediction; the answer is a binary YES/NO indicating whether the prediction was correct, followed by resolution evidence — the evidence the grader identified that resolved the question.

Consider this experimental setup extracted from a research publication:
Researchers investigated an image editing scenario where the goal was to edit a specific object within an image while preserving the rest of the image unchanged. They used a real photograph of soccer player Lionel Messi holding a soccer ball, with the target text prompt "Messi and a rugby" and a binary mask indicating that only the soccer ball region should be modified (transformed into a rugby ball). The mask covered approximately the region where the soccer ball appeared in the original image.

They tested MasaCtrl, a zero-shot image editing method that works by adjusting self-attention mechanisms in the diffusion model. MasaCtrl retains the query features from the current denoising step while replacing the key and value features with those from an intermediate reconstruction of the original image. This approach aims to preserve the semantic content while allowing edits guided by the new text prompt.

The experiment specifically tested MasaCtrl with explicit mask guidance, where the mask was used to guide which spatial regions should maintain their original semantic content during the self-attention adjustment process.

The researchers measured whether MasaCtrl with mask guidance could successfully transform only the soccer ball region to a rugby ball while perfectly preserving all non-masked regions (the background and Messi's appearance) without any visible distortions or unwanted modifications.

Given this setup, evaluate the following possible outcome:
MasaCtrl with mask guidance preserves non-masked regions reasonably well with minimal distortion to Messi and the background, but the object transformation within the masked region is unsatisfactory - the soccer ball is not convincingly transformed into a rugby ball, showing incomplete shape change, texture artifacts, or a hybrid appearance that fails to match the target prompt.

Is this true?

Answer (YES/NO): NO